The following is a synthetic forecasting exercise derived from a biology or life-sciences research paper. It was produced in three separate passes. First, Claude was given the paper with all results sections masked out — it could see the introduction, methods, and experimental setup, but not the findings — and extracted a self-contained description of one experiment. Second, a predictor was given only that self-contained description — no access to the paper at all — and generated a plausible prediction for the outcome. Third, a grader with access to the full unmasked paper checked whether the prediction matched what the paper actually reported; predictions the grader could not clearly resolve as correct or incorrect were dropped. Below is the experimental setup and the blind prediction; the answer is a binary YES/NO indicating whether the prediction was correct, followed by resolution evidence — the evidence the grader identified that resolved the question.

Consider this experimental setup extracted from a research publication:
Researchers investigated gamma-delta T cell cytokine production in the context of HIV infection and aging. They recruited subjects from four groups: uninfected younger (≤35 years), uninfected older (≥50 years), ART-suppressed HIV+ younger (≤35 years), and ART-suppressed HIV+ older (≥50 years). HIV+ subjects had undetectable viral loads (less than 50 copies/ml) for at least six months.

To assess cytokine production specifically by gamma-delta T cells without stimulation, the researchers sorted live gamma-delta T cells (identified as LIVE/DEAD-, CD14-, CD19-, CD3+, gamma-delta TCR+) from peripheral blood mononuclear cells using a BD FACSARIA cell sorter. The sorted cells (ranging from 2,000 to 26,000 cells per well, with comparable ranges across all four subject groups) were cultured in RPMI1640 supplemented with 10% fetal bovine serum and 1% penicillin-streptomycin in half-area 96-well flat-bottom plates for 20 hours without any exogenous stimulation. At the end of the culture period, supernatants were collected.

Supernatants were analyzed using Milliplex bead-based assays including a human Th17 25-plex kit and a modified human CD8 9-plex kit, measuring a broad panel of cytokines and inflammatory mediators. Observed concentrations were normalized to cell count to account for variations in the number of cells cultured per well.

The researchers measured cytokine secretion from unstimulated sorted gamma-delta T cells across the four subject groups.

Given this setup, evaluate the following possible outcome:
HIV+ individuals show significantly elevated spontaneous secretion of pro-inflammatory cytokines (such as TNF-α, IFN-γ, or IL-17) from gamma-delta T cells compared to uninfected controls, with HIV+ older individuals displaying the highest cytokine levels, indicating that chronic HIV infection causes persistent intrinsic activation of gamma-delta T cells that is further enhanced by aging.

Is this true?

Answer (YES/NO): NO